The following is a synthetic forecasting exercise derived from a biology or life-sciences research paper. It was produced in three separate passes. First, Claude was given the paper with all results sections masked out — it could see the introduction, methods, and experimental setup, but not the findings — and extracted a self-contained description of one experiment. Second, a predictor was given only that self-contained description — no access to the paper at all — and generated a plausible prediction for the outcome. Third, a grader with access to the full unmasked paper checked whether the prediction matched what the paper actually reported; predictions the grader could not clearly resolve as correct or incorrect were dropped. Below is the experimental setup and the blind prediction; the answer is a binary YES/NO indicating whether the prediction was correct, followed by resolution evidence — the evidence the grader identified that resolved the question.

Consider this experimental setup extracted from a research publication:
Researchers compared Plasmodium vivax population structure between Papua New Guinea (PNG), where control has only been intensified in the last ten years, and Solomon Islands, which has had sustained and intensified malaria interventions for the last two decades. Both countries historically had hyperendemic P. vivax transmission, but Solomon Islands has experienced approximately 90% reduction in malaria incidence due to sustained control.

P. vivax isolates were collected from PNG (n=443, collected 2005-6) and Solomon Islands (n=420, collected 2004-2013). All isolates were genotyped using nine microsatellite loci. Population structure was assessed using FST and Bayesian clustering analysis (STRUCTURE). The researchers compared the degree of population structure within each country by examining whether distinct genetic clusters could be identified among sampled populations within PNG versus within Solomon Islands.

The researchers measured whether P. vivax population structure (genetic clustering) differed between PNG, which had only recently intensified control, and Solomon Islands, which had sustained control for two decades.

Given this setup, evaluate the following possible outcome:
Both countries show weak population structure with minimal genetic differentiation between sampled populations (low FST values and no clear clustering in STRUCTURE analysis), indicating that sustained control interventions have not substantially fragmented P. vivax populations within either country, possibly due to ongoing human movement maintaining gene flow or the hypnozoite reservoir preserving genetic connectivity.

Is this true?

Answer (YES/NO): NO